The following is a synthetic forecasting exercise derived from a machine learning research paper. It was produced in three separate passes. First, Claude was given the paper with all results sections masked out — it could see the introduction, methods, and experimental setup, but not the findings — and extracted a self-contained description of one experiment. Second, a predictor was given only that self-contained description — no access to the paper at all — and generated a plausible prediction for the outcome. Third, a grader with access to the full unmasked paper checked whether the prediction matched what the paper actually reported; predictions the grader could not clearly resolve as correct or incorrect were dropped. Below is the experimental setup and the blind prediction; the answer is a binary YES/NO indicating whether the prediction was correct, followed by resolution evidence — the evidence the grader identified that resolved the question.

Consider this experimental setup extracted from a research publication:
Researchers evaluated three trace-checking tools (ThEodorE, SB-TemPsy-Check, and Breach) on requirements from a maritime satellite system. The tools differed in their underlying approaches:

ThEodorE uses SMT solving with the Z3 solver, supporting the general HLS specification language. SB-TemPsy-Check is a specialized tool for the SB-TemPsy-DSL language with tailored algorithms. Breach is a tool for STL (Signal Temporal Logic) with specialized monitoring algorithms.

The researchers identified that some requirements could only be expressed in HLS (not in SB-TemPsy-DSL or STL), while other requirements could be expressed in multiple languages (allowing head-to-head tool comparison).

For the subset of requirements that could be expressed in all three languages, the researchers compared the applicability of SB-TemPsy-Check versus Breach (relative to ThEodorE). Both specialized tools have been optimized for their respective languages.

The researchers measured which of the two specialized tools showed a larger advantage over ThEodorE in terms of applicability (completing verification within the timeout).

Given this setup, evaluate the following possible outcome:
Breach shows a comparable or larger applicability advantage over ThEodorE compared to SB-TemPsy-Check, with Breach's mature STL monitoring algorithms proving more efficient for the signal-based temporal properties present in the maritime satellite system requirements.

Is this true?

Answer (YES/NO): NO